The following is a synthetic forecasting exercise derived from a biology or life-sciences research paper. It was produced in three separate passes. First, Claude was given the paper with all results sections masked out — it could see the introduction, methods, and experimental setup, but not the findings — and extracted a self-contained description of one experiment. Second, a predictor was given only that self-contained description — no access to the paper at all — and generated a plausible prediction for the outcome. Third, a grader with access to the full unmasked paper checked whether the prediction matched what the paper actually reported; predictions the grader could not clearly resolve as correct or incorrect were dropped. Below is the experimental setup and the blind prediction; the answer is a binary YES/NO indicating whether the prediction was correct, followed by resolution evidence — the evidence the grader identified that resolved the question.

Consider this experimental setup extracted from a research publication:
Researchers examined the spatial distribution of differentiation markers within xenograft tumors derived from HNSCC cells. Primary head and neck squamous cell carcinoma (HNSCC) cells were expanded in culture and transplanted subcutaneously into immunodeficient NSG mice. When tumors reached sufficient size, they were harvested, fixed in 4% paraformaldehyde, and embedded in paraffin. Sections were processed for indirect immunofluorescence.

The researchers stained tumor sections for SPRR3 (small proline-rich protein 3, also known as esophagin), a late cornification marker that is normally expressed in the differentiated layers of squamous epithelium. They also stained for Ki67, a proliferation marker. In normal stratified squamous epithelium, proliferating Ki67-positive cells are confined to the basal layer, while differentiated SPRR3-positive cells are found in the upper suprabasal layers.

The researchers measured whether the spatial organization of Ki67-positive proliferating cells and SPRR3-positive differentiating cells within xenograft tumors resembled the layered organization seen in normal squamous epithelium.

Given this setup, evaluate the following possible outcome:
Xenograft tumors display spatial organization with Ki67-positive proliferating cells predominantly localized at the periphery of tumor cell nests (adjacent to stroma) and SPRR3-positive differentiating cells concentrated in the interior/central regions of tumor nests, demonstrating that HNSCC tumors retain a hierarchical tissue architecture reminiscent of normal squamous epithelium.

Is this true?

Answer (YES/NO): YES